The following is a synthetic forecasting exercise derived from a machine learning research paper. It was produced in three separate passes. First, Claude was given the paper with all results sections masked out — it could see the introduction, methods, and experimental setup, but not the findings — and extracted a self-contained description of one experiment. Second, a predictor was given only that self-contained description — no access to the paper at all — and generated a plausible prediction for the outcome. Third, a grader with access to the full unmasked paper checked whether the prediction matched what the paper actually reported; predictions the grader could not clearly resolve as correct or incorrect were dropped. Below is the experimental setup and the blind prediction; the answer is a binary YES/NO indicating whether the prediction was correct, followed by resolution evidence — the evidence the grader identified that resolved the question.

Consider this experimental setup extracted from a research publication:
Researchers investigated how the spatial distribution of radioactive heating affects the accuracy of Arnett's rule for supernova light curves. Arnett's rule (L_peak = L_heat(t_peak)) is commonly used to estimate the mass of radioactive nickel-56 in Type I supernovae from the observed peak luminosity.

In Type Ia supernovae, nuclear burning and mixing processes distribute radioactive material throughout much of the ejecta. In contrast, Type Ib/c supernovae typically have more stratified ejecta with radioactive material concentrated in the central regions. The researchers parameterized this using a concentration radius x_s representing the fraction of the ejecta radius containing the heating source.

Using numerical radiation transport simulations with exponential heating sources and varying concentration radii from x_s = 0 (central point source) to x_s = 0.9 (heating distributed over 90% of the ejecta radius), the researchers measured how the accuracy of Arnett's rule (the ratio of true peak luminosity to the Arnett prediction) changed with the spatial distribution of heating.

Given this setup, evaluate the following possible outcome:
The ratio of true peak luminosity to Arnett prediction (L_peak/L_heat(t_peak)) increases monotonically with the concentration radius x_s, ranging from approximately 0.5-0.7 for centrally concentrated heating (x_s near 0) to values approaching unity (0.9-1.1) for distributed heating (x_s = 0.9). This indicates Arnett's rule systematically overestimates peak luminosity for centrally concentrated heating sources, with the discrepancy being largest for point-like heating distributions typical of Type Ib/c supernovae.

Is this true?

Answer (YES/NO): NO